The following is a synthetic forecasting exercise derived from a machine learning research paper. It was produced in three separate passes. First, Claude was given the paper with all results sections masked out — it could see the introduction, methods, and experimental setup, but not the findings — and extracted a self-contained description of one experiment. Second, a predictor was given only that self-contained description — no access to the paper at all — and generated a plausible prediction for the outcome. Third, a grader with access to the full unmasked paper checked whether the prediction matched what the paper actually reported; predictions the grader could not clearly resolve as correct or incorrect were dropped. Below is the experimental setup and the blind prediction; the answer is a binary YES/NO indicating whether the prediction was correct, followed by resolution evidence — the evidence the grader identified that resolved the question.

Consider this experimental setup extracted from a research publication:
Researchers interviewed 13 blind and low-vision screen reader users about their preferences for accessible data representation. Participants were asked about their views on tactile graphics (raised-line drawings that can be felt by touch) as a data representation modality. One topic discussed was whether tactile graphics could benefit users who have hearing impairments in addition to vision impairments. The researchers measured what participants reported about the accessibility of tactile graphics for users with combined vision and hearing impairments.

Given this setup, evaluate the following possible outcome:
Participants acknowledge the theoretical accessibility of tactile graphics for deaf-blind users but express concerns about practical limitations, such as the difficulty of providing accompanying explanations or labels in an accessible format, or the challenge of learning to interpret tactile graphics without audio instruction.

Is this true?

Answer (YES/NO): NO